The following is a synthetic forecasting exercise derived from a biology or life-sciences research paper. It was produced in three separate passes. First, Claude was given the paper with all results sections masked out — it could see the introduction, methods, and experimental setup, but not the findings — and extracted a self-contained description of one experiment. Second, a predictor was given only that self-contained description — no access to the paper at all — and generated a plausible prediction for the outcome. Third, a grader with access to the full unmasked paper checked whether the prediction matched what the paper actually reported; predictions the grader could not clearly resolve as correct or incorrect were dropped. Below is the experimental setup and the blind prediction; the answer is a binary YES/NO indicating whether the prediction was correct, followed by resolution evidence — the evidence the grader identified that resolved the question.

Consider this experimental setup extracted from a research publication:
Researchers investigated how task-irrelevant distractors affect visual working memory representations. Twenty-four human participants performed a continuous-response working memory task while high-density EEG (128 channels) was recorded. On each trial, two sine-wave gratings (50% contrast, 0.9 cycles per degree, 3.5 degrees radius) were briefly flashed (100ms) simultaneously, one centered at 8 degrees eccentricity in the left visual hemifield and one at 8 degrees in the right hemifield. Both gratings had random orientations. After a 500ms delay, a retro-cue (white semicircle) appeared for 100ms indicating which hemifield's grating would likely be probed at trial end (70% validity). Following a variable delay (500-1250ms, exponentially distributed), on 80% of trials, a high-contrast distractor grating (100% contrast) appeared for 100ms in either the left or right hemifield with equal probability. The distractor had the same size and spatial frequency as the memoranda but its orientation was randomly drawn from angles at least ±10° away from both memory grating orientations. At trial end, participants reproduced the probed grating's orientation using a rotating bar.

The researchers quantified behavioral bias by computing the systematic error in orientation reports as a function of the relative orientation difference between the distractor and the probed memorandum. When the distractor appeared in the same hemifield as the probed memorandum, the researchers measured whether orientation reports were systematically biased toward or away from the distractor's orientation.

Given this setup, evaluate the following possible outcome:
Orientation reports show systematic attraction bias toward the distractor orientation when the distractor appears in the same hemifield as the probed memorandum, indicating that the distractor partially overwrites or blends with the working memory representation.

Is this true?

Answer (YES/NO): YES